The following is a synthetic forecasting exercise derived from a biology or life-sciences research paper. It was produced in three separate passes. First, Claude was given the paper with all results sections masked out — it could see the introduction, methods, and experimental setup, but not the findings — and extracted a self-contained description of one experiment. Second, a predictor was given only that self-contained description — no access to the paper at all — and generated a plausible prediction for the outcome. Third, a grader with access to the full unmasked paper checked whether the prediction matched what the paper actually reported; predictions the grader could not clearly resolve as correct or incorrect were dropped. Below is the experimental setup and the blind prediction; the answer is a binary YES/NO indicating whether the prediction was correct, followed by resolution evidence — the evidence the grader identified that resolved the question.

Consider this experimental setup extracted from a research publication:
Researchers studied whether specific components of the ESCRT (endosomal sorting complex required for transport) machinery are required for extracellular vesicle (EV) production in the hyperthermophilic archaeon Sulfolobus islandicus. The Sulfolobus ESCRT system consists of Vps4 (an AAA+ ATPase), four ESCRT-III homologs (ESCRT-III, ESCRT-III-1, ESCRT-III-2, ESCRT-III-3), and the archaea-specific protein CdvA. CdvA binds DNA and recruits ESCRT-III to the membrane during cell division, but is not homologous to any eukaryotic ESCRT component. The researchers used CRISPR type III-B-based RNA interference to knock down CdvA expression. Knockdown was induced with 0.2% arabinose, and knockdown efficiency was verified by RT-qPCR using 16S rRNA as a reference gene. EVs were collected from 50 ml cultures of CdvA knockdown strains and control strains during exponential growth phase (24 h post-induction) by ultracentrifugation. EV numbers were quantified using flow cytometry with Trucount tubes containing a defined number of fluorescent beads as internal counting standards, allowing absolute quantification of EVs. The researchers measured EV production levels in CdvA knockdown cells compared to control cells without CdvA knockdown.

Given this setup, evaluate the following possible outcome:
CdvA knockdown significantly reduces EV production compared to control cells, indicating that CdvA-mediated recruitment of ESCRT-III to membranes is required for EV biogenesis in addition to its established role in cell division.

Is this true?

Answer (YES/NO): NO